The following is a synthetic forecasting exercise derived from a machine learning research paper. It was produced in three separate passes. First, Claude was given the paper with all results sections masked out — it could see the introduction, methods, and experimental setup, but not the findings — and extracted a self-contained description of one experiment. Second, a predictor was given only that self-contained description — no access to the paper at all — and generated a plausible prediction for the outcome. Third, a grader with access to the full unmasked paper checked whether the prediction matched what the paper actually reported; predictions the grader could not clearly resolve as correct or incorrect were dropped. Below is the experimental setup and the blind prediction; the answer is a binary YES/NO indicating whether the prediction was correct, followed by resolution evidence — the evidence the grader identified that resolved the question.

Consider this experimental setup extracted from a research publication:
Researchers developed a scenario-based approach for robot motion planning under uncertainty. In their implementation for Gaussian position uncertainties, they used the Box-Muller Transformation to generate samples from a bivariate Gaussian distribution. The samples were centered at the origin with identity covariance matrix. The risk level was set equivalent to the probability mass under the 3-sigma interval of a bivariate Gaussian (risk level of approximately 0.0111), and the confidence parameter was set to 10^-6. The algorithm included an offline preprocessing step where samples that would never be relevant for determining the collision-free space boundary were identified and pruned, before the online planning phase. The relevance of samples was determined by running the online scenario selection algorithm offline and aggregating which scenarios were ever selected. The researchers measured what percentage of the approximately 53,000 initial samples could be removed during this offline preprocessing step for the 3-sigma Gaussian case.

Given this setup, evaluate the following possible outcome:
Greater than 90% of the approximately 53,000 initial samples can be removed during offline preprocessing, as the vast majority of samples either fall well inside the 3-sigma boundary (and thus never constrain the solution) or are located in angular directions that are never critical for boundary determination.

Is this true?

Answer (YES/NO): YES